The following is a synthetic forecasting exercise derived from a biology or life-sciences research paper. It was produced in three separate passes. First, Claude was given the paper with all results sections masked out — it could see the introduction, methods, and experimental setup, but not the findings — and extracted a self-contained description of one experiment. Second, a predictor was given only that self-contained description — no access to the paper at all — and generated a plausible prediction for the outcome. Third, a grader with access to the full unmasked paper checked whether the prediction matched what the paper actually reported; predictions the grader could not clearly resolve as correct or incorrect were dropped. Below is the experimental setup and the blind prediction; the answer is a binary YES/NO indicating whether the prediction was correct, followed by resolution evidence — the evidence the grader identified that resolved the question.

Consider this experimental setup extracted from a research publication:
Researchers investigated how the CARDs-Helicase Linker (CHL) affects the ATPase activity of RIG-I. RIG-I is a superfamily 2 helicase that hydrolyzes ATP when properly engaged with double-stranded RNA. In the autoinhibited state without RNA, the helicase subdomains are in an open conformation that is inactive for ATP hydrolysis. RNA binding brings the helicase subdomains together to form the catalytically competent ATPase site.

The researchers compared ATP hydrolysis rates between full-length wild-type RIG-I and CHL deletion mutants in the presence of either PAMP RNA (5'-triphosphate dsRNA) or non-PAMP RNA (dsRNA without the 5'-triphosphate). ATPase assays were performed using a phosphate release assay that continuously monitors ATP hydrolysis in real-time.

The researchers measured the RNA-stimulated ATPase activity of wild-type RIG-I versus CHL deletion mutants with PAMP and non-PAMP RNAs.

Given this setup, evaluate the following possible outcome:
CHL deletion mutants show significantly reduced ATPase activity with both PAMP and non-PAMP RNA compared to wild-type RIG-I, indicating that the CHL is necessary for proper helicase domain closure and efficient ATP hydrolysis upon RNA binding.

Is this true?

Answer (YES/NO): NO